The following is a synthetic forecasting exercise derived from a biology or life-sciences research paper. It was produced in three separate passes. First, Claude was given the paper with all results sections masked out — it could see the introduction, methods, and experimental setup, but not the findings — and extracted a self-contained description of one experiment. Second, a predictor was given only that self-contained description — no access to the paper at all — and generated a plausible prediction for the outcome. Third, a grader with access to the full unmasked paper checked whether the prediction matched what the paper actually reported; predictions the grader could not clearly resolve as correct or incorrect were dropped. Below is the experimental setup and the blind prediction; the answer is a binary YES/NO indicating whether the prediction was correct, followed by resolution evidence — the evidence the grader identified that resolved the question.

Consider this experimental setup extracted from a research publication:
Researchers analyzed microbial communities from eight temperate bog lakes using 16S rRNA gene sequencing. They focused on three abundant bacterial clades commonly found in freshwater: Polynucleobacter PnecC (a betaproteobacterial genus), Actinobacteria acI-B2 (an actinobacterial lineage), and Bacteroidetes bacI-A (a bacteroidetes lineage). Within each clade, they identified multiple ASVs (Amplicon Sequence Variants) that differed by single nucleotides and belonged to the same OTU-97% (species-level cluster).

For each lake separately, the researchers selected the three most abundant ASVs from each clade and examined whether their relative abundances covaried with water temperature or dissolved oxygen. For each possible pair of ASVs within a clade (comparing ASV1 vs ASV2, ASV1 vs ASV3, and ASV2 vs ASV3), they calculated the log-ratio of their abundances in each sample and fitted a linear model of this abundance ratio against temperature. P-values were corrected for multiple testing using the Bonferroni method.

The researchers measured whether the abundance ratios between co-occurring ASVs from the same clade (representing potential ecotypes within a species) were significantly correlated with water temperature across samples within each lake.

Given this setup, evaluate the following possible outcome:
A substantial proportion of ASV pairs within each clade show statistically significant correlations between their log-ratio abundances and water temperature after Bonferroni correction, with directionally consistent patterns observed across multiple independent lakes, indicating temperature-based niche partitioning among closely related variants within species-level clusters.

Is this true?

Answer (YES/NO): YES